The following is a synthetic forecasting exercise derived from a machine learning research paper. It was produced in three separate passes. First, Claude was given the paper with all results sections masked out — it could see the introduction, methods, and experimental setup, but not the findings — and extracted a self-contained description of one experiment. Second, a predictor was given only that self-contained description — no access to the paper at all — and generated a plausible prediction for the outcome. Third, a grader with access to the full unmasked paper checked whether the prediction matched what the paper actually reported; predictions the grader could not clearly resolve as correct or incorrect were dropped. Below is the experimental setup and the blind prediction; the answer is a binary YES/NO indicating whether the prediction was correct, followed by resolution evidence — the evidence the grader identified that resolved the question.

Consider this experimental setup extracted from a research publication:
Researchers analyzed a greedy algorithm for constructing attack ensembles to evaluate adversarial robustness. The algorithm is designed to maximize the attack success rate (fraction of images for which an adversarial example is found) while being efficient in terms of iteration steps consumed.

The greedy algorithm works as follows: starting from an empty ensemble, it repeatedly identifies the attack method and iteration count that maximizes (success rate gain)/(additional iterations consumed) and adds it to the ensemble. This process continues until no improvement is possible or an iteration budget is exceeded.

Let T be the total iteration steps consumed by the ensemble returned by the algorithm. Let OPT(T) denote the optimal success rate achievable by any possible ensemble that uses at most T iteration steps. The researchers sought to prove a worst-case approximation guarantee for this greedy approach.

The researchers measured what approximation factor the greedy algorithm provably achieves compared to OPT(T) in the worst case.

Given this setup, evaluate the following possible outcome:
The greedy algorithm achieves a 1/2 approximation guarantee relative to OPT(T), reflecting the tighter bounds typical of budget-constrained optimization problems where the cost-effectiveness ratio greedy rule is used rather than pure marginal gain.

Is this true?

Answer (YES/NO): NO